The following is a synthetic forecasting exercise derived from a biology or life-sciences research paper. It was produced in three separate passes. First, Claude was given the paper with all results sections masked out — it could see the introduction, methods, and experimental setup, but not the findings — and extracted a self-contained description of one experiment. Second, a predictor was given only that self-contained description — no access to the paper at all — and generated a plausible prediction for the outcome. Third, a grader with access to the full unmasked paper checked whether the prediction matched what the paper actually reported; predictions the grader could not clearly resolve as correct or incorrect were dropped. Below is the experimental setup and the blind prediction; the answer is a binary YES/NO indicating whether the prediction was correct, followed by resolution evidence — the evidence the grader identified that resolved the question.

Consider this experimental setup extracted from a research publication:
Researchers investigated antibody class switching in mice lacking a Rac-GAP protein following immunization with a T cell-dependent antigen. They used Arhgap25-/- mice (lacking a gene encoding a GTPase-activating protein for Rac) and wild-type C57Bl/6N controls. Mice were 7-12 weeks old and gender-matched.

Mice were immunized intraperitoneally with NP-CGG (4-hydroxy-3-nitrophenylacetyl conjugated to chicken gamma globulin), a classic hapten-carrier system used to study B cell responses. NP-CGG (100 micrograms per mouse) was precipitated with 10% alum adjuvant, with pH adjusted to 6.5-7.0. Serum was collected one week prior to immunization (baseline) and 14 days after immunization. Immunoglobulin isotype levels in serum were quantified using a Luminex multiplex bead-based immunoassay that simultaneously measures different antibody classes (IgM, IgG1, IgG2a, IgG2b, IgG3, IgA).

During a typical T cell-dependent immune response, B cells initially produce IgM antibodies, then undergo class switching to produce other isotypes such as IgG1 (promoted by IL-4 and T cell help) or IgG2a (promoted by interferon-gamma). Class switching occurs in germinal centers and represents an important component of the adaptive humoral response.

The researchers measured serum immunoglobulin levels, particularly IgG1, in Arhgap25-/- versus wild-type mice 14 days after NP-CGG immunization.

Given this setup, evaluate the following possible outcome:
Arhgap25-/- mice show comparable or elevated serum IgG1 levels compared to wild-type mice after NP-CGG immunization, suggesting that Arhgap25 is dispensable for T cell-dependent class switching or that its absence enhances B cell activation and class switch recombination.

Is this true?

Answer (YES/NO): NO